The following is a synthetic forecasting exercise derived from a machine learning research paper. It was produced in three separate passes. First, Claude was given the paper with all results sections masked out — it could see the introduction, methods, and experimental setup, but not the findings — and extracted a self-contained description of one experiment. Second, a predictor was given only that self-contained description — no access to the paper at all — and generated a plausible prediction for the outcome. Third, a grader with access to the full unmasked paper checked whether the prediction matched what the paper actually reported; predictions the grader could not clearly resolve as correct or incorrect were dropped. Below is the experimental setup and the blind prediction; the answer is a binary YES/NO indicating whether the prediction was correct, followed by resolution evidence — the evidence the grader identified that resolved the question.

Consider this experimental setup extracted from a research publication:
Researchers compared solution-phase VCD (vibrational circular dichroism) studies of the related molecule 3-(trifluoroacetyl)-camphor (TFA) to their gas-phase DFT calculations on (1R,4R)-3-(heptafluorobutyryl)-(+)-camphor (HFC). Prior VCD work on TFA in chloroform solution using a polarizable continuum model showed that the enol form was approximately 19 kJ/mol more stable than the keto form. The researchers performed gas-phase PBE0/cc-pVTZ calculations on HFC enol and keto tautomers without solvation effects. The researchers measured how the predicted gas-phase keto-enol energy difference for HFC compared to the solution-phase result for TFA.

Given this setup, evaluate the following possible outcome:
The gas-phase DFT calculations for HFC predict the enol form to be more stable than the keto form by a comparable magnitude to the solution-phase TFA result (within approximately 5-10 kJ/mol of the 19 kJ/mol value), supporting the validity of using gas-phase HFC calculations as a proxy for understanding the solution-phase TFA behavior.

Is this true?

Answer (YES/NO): NO